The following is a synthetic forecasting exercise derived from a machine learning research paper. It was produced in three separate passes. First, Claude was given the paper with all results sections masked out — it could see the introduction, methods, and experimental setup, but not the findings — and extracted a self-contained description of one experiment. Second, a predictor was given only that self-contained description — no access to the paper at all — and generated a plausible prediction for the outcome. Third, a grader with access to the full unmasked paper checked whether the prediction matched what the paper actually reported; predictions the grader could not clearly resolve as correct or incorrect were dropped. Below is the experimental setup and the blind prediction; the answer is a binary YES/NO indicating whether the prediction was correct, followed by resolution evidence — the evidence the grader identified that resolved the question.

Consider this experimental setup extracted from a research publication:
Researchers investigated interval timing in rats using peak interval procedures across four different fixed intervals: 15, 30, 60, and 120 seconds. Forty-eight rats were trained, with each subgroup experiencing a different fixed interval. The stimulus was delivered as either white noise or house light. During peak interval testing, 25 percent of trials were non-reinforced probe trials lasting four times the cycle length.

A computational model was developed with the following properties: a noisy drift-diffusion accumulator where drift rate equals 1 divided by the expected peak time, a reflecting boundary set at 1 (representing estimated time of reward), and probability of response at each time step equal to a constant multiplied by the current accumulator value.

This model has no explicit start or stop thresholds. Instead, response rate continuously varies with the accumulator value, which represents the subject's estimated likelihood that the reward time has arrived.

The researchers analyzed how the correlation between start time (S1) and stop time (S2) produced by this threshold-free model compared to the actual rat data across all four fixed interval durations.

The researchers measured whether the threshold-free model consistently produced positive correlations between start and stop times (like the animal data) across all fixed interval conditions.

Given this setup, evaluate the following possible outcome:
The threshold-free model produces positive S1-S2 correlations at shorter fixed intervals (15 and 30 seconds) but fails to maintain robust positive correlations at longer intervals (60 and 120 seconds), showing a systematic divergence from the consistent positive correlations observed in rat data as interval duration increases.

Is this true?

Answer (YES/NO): NO